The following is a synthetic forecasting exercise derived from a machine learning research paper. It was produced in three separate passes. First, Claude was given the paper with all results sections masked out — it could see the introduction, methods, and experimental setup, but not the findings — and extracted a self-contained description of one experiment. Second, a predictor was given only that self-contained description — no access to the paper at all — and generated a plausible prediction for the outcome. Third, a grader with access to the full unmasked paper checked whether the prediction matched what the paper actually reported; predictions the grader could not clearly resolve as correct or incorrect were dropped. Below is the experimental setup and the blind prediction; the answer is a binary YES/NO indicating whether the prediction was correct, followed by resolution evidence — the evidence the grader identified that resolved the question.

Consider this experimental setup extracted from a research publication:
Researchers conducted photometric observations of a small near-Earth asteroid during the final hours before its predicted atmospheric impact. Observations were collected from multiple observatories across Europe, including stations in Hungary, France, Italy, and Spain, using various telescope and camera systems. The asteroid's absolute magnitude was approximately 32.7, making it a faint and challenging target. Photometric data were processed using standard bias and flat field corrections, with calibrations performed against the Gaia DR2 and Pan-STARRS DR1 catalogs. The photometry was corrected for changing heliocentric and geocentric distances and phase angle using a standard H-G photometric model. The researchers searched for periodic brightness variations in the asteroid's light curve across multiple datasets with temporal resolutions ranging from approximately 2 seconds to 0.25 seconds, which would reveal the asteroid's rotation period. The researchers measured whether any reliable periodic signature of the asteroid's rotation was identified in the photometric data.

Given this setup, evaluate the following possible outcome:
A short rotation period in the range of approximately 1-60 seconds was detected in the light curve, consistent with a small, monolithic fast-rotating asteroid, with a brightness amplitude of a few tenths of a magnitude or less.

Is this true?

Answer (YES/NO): NO